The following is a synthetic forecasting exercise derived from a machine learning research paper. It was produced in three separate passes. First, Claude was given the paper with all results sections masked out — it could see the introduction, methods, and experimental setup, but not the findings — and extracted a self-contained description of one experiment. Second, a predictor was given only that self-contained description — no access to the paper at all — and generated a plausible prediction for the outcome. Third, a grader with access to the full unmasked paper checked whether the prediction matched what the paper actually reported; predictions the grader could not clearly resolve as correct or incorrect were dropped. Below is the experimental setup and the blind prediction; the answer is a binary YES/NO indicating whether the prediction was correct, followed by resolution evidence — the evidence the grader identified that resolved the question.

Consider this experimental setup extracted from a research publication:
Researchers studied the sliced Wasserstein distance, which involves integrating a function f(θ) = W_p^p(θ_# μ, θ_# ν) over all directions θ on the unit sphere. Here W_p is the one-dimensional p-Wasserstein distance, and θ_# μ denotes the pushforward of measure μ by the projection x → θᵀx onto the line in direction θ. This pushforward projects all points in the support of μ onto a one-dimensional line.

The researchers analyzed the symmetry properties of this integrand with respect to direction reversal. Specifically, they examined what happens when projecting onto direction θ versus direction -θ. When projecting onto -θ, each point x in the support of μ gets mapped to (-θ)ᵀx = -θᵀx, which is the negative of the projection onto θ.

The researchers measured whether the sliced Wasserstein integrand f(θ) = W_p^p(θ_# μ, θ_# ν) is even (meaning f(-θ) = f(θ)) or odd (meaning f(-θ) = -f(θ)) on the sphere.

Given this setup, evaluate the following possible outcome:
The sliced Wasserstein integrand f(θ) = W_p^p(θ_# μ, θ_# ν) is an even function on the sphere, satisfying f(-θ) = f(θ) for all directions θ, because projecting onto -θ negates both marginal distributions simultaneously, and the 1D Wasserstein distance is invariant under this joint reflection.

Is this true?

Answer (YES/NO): YES